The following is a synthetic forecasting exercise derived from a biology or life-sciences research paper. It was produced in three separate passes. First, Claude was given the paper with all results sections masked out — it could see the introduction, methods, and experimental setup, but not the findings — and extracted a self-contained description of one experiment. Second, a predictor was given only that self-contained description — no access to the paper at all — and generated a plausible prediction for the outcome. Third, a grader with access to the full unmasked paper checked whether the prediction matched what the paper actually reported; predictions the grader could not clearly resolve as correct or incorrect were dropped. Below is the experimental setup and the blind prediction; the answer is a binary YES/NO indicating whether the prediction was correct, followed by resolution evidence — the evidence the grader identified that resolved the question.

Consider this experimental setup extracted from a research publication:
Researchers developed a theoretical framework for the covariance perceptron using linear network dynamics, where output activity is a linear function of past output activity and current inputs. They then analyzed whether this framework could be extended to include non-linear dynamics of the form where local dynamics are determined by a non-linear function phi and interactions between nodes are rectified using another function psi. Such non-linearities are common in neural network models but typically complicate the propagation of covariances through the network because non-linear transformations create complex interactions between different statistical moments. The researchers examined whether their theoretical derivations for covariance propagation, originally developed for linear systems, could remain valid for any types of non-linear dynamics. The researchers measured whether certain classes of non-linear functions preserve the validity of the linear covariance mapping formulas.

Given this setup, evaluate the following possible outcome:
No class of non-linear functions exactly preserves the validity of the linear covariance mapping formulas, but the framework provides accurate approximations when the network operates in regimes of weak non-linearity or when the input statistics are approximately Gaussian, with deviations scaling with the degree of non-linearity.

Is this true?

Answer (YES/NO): NO